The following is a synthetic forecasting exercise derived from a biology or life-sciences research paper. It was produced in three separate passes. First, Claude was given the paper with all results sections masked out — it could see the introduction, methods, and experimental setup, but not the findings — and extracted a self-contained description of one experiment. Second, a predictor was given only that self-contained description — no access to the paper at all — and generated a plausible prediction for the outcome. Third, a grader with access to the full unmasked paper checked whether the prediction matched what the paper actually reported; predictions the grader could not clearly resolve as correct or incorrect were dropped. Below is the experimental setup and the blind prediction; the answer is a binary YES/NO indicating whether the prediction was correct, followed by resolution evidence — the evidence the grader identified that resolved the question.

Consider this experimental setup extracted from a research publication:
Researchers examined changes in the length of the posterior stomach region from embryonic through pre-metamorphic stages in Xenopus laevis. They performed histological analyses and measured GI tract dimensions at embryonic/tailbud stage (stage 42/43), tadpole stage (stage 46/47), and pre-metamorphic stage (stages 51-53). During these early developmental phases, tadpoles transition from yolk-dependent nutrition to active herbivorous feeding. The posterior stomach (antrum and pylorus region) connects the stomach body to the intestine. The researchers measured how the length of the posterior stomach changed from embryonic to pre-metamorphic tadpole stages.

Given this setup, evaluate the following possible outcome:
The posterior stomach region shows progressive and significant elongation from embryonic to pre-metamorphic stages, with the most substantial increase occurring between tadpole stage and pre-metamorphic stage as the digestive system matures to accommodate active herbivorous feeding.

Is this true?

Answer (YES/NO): NO